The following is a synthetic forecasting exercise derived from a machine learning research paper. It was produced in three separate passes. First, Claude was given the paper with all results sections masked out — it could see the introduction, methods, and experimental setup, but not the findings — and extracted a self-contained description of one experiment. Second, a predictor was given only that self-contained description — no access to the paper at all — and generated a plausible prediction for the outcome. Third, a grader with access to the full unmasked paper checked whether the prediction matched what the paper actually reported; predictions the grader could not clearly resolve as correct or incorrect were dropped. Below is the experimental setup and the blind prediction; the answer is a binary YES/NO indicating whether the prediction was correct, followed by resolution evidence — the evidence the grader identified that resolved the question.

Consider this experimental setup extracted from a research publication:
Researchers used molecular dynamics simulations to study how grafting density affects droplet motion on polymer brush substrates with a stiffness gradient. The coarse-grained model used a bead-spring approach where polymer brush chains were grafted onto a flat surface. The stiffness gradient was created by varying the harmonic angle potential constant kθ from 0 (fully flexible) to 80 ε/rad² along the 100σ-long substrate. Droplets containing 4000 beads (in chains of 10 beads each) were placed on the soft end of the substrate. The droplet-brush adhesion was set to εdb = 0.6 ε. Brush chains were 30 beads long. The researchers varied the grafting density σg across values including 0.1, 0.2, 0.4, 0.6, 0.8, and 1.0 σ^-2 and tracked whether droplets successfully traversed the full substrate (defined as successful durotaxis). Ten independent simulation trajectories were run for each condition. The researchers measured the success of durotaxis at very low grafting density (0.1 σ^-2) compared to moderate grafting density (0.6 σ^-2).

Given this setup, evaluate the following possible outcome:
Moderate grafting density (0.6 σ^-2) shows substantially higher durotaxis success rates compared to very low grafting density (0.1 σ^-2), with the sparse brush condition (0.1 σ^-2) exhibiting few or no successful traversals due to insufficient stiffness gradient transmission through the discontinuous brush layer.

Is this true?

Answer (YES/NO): NO